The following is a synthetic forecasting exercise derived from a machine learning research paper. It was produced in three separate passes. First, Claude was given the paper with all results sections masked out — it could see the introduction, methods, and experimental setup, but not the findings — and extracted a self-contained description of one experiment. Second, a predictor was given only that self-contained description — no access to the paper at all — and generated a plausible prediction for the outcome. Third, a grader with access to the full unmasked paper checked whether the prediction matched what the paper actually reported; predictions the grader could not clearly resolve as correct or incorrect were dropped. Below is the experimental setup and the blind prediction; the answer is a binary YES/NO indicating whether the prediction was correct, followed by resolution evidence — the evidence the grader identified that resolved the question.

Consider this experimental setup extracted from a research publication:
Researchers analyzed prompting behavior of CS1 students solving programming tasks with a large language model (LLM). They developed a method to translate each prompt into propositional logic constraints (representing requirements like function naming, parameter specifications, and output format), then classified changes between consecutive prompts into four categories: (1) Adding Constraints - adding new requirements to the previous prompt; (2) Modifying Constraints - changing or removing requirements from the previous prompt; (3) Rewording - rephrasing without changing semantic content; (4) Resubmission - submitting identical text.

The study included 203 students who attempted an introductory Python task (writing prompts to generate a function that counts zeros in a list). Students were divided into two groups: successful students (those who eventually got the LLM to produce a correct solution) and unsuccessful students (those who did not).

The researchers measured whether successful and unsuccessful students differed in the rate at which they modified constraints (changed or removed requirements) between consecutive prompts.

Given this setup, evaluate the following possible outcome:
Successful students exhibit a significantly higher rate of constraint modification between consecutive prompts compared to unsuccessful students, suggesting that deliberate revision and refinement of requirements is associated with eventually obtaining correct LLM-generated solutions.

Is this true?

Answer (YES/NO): NO